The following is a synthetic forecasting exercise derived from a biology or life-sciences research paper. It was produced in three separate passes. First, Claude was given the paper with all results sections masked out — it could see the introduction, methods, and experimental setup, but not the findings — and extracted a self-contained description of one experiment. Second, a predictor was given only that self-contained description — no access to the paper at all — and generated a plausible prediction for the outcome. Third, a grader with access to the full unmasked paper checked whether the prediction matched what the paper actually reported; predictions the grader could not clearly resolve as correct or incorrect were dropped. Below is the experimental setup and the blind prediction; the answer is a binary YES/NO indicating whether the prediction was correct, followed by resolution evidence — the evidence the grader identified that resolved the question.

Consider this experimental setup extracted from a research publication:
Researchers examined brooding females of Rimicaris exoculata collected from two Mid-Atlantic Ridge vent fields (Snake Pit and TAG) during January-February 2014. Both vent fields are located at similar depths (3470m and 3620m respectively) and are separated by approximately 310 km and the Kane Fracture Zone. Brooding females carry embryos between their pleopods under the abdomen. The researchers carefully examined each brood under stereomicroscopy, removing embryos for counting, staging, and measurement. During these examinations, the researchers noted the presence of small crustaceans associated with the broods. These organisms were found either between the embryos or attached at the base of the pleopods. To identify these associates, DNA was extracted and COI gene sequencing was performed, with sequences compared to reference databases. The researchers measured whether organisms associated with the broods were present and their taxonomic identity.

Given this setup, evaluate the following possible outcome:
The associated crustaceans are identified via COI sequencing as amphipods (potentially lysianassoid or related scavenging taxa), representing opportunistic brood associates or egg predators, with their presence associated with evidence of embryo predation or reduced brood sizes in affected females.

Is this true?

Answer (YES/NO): NO